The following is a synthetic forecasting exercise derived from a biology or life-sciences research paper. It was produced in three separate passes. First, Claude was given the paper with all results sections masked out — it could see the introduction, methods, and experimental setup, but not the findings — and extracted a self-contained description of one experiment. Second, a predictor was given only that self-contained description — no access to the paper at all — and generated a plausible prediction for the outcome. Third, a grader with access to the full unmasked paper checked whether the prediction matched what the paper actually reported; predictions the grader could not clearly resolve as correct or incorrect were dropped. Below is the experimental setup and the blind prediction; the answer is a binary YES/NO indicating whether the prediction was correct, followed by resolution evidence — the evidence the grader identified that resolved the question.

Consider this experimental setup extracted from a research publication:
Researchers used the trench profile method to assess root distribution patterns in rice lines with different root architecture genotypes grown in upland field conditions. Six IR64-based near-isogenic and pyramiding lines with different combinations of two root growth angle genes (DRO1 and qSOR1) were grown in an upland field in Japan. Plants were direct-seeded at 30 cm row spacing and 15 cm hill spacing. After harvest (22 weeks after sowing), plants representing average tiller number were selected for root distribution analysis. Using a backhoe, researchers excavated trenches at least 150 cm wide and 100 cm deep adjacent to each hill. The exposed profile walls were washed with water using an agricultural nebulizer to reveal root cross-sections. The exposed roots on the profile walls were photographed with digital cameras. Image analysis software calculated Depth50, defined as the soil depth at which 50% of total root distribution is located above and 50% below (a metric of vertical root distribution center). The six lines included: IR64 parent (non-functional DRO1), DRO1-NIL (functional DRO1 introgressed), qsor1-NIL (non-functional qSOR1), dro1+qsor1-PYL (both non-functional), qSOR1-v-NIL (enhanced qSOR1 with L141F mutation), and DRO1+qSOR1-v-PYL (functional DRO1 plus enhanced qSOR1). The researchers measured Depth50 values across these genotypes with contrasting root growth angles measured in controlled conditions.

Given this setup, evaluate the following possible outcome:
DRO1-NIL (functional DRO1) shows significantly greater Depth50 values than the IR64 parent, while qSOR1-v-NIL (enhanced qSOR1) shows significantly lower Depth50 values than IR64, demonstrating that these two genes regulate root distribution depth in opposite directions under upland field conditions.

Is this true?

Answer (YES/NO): NO